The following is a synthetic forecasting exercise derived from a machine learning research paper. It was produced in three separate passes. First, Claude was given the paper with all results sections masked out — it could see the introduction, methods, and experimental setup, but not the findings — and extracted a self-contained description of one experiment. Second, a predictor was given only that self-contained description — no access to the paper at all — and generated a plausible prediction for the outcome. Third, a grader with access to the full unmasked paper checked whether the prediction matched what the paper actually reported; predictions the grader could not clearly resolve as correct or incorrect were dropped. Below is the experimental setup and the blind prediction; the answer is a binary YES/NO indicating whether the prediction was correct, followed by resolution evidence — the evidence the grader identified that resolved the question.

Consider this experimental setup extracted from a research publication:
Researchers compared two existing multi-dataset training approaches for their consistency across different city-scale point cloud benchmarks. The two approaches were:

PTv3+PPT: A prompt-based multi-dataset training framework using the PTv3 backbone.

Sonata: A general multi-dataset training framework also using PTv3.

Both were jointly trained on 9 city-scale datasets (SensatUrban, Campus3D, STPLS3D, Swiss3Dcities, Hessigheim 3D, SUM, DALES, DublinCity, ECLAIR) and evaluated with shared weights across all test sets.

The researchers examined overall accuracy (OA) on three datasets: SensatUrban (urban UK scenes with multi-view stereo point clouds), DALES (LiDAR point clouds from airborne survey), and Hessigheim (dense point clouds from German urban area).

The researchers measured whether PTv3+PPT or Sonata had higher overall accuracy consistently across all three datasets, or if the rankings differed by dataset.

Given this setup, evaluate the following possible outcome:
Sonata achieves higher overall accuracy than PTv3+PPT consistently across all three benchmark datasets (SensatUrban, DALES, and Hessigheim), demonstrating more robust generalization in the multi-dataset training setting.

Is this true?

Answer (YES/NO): NO